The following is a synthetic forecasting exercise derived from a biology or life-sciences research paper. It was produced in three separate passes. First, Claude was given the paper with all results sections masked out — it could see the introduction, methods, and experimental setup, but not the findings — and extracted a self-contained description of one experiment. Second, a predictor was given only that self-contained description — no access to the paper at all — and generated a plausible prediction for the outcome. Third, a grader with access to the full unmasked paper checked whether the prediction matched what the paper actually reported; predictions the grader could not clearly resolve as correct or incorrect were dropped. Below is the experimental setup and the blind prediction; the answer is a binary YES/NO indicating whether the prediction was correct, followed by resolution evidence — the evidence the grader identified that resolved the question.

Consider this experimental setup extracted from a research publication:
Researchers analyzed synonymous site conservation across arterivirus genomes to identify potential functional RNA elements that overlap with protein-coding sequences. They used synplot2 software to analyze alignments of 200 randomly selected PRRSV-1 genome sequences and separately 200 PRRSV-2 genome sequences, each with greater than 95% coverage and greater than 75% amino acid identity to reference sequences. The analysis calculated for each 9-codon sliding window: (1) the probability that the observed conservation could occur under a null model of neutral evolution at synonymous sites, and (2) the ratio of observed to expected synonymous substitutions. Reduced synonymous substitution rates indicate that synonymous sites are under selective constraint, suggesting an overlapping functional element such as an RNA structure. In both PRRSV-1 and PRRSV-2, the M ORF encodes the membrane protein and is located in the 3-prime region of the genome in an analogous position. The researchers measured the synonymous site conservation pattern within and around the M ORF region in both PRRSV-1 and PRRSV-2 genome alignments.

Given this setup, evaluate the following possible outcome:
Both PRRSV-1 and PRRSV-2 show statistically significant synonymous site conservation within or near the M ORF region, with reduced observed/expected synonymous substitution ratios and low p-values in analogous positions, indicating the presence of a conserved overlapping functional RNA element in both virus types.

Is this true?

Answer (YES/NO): YES